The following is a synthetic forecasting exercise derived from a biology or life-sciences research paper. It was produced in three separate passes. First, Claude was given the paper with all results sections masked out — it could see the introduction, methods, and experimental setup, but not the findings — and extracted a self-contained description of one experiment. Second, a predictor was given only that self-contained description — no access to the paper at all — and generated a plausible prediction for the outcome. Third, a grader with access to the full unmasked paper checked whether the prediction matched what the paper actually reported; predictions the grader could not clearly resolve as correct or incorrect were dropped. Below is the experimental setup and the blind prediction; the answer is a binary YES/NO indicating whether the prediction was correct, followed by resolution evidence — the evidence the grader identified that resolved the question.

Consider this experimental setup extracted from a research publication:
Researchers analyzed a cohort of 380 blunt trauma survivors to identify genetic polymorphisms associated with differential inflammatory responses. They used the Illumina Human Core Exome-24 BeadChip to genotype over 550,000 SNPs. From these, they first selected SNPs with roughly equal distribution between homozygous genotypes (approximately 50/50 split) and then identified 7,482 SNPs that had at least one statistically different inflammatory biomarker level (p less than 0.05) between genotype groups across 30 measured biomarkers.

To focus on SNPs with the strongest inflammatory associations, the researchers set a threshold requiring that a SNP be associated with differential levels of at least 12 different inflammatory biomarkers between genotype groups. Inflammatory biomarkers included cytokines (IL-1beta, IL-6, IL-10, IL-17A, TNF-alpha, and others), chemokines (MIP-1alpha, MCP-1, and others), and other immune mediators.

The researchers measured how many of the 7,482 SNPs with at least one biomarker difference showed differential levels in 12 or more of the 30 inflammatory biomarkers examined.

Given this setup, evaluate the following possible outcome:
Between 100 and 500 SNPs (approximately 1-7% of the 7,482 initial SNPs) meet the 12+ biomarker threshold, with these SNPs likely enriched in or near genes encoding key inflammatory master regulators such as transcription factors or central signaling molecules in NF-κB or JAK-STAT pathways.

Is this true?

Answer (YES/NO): NO